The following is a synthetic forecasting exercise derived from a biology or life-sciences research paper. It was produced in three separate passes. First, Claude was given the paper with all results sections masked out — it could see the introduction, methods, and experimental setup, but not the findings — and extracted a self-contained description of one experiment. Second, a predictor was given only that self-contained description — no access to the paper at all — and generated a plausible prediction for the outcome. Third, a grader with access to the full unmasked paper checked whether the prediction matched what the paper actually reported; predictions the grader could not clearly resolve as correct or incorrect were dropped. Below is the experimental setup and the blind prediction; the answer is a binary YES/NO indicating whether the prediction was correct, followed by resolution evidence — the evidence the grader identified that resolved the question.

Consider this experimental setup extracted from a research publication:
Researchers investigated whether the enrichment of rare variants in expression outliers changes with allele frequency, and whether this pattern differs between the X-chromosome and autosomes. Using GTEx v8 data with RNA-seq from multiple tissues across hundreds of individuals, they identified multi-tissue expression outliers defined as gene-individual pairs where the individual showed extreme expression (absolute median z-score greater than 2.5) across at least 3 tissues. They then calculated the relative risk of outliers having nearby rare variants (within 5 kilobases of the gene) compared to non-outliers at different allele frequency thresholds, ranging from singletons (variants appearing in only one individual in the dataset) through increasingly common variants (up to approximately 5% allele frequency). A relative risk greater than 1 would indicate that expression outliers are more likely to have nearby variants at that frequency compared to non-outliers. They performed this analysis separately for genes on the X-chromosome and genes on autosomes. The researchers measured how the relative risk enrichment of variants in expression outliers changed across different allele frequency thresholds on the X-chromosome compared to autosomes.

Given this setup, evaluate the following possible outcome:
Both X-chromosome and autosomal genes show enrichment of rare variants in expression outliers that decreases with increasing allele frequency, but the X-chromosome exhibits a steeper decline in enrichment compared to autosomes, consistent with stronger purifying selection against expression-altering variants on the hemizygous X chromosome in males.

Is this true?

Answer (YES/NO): NO